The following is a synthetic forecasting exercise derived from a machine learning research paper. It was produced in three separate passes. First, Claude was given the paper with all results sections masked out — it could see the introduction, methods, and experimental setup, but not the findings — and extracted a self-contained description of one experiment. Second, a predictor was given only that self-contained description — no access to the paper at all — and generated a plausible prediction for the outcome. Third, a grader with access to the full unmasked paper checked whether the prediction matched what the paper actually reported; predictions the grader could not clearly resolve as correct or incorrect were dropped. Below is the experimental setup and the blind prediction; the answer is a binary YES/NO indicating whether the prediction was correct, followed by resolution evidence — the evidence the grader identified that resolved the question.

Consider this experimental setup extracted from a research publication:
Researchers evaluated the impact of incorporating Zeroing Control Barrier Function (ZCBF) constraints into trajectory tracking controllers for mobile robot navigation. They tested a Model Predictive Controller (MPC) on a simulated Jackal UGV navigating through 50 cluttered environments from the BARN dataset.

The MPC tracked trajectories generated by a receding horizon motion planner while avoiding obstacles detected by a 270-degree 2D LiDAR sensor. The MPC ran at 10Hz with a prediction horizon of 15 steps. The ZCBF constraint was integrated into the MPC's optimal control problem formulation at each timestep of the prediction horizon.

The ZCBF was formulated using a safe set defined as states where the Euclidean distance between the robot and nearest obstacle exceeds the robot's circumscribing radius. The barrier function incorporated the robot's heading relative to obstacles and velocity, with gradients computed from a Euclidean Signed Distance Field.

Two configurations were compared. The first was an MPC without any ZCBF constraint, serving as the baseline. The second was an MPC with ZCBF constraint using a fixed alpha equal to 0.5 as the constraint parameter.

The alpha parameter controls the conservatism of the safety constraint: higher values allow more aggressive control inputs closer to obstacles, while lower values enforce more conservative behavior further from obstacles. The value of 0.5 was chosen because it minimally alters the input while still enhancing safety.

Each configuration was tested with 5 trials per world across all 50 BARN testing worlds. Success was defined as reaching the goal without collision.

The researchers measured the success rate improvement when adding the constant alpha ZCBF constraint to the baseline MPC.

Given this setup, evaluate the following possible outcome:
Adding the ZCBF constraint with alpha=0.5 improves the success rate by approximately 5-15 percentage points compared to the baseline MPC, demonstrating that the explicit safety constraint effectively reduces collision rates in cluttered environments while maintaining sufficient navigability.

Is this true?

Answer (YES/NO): YES